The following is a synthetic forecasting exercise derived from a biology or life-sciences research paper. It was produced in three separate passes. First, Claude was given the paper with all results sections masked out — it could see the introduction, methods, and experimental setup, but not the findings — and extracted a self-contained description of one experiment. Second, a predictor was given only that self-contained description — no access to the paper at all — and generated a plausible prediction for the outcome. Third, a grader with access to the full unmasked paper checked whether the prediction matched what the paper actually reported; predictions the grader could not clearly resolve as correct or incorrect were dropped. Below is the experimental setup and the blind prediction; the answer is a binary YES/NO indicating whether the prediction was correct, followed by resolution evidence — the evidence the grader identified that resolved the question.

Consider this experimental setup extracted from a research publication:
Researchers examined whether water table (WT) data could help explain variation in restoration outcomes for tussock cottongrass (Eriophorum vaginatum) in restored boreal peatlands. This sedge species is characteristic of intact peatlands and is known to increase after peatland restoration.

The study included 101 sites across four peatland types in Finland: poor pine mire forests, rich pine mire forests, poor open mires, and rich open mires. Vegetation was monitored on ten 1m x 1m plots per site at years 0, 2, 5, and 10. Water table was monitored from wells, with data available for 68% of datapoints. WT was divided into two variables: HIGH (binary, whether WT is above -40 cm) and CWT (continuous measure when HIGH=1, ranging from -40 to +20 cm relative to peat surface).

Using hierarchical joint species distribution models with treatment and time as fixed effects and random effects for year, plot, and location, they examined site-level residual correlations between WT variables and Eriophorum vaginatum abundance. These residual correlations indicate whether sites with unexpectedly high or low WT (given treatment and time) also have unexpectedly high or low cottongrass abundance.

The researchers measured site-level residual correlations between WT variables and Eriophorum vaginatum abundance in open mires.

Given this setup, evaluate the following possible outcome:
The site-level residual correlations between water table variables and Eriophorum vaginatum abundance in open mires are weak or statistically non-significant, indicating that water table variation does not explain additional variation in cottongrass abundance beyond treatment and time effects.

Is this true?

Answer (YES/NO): NO